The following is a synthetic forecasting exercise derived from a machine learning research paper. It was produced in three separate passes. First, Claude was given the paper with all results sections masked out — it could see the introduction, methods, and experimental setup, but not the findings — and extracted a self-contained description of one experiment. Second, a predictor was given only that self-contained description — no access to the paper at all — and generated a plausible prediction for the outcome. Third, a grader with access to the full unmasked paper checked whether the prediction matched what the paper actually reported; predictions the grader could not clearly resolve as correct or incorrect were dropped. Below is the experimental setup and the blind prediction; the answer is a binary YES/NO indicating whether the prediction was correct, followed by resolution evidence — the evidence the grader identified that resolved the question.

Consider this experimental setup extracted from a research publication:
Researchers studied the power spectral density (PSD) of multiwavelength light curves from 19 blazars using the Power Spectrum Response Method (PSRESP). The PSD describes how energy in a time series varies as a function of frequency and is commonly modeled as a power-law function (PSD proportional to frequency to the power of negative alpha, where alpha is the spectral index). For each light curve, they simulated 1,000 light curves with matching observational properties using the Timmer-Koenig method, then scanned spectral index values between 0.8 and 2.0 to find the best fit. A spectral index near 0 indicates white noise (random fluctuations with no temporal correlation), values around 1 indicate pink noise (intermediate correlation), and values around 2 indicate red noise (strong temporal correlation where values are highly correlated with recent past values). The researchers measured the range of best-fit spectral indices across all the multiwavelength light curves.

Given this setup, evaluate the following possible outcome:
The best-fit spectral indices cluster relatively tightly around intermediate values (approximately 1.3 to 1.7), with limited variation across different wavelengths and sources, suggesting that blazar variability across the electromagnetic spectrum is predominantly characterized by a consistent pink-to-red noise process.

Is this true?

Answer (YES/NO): NO